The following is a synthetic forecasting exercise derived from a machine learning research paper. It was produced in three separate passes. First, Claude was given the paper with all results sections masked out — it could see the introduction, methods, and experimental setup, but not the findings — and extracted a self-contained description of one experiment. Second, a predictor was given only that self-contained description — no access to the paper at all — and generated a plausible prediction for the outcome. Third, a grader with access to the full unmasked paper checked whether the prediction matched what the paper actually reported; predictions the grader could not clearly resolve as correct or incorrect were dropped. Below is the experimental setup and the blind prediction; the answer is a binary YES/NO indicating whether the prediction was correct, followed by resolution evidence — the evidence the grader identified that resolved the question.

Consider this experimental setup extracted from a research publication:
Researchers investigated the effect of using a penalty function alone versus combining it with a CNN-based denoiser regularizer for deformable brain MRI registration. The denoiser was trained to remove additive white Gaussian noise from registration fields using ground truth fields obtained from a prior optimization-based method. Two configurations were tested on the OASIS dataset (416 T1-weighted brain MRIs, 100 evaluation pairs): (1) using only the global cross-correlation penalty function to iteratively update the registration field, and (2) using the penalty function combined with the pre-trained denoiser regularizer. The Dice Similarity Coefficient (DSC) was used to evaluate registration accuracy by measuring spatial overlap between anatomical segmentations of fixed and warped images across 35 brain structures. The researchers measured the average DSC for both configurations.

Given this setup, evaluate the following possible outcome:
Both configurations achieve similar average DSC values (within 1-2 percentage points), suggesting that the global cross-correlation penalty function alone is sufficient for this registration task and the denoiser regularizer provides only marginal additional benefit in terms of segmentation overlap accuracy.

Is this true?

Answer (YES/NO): NO